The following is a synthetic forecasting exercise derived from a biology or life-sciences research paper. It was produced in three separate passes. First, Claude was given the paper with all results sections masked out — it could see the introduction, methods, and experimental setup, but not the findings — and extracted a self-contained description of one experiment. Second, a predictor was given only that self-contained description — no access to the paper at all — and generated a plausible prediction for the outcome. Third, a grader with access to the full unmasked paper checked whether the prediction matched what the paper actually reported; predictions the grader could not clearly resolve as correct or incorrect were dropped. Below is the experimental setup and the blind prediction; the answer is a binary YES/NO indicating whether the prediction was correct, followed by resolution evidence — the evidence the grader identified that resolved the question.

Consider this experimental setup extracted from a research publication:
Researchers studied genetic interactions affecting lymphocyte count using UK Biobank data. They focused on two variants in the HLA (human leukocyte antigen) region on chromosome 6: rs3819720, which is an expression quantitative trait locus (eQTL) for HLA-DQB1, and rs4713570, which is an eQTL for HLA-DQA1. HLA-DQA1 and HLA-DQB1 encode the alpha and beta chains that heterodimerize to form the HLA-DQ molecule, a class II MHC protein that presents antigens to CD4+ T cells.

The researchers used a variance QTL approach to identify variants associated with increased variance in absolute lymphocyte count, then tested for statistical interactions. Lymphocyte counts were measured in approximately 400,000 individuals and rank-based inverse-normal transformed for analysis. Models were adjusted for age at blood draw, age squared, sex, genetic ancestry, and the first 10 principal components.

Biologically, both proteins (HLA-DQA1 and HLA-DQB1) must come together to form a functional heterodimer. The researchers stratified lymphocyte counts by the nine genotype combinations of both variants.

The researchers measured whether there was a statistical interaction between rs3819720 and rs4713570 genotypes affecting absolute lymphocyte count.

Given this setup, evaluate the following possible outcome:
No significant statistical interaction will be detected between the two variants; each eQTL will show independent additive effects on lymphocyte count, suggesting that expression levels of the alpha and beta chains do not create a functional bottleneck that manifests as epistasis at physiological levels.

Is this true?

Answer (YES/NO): NO